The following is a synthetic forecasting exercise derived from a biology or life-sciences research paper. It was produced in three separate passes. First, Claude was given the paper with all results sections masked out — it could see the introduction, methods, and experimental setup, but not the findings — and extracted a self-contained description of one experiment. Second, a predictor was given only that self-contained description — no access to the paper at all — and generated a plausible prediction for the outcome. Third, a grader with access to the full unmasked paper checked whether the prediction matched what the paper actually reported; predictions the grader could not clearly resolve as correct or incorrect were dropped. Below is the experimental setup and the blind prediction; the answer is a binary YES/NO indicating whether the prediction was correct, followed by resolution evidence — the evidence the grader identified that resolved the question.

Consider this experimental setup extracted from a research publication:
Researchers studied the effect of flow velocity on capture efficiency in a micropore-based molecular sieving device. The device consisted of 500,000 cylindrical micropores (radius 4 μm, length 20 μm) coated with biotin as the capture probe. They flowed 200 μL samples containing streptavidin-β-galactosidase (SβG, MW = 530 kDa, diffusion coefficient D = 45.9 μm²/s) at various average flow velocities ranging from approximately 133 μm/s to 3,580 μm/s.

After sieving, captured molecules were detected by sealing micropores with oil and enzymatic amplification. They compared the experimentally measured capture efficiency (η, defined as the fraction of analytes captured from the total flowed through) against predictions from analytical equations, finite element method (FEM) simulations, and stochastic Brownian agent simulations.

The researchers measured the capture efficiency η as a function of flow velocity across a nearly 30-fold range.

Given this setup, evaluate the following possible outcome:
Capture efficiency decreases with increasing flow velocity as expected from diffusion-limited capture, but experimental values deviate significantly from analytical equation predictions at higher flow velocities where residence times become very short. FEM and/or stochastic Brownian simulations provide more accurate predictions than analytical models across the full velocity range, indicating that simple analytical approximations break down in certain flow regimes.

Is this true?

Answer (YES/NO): NO